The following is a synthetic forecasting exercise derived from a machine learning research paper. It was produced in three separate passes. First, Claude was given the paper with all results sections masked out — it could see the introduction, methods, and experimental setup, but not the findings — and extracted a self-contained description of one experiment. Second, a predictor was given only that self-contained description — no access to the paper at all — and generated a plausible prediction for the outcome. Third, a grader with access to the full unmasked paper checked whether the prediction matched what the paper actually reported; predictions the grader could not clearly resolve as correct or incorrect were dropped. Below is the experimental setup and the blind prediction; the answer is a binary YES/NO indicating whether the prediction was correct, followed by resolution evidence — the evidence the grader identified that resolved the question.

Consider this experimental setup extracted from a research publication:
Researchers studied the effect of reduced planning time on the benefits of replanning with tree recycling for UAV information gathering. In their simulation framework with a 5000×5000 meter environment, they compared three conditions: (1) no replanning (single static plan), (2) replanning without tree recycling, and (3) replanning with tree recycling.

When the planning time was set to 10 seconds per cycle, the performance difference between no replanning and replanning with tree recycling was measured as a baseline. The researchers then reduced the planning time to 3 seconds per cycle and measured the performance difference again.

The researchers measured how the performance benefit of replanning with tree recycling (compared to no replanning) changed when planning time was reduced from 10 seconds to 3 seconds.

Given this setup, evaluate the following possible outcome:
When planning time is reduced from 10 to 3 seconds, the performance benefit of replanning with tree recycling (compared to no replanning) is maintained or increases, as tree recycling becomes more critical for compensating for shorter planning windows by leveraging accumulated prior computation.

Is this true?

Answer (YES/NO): YES